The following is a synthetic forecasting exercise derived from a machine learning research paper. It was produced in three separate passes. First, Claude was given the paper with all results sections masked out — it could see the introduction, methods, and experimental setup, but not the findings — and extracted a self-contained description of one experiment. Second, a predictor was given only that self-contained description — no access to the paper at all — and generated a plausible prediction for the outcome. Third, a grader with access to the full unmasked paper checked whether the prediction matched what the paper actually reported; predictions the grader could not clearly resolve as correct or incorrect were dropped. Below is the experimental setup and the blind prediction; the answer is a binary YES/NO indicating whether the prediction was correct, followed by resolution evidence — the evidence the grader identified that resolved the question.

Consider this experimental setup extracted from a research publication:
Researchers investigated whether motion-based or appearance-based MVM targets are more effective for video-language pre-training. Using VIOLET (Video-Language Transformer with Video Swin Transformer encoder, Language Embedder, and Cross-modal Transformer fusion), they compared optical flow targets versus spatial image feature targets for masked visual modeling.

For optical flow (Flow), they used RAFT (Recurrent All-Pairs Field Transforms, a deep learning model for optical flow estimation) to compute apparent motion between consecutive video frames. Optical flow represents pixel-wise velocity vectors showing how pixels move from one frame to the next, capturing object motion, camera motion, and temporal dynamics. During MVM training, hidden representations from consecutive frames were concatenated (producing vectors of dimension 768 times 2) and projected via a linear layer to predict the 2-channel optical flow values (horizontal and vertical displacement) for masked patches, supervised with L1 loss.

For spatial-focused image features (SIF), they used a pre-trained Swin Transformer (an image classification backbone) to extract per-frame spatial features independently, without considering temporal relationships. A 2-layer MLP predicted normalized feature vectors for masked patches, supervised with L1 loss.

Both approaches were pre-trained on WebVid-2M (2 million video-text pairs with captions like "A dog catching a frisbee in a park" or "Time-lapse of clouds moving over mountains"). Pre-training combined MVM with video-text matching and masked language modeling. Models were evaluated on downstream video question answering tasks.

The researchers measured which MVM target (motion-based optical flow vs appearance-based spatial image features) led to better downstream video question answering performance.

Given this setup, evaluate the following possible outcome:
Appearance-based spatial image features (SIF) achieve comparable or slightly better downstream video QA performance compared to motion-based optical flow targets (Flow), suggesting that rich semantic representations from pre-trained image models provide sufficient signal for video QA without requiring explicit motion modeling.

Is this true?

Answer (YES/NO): NO